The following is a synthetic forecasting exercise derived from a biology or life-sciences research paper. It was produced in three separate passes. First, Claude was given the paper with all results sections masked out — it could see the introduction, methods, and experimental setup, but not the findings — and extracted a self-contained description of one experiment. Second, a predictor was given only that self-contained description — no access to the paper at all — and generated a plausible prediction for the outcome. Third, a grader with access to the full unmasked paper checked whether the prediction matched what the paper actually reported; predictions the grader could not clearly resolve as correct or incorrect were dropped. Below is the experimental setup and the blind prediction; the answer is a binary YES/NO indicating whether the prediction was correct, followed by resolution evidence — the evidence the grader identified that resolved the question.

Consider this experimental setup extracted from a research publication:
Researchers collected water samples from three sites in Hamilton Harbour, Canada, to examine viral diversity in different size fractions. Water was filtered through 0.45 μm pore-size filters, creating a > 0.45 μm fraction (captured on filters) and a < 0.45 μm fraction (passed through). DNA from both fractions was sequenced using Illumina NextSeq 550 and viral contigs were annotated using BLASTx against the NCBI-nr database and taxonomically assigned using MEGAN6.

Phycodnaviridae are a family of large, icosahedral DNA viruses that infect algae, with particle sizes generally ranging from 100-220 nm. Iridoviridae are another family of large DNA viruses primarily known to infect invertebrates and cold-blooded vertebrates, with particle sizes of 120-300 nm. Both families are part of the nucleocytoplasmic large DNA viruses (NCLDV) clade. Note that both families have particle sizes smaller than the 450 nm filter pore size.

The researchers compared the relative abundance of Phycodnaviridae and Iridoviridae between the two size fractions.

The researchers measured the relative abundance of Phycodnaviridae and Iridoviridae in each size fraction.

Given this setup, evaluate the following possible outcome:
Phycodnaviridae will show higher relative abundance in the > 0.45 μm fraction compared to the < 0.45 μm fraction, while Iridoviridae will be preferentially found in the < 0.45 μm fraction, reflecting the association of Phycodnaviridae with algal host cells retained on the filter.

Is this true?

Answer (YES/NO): NO